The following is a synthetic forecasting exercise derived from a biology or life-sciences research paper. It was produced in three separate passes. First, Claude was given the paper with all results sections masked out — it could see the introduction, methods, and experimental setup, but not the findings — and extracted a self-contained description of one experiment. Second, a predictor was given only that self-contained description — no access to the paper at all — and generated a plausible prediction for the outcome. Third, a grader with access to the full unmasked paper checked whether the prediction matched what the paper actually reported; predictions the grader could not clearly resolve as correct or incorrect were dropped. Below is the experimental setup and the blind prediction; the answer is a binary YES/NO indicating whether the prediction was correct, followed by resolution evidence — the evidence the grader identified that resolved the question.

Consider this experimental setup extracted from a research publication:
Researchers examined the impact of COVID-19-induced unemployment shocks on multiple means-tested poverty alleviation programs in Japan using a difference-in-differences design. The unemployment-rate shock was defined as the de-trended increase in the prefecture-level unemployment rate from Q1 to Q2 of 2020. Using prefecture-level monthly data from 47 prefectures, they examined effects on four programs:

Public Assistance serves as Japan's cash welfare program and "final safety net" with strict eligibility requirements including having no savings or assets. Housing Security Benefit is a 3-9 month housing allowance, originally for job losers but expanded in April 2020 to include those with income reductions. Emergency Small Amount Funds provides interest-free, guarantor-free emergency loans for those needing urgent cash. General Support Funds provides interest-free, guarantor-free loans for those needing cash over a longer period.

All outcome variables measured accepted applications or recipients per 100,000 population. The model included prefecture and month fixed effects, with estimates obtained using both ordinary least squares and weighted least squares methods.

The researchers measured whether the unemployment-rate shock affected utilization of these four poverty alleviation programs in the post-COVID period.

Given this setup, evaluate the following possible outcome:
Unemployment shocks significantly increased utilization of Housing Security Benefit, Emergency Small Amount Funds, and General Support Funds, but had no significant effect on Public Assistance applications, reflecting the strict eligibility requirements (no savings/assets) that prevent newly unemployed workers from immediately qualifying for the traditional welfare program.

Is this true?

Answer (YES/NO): NO